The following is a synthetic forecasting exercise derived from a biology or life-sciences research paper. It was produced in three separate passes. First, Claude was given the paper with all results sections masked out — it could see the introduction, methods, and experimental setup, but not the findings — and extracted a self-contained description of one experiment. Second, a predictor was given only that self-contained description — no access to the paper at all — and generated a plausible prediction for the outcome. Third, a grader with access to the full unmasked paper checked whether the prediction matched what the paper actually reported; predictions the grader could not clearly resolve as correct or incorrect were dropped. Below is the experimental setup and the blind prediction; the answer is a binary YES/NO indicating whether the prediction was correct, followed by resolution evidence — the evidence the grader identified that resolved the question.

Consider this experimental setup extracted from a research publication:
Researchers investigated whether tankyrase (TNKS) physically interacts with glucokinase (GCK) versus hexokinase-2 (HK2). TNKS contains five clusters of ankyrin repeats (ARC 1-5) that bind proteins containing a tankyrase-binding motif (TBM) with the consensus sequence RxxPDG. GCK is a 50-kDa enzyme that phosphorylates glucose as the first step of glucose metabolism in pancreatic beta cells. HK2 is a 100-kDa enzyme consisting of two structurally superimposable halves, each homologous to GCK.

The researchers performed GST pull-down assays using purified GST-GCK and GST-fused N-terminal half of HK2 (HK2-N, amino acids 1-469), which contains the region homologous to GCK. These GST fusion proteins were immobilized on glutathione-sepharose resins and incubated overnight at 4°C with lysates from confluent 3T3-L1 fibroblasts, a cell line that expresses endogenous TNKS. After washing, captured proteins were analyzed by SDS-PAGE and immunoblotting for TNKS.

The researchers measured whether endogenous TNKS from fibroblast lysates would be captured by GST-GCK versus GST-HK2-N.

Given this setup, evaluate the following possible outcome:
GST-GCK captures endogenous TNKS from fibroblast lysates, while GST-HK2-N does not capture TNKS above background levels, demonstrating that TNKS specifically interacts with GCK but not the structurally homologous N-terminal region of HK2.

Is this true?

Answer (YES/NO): NO